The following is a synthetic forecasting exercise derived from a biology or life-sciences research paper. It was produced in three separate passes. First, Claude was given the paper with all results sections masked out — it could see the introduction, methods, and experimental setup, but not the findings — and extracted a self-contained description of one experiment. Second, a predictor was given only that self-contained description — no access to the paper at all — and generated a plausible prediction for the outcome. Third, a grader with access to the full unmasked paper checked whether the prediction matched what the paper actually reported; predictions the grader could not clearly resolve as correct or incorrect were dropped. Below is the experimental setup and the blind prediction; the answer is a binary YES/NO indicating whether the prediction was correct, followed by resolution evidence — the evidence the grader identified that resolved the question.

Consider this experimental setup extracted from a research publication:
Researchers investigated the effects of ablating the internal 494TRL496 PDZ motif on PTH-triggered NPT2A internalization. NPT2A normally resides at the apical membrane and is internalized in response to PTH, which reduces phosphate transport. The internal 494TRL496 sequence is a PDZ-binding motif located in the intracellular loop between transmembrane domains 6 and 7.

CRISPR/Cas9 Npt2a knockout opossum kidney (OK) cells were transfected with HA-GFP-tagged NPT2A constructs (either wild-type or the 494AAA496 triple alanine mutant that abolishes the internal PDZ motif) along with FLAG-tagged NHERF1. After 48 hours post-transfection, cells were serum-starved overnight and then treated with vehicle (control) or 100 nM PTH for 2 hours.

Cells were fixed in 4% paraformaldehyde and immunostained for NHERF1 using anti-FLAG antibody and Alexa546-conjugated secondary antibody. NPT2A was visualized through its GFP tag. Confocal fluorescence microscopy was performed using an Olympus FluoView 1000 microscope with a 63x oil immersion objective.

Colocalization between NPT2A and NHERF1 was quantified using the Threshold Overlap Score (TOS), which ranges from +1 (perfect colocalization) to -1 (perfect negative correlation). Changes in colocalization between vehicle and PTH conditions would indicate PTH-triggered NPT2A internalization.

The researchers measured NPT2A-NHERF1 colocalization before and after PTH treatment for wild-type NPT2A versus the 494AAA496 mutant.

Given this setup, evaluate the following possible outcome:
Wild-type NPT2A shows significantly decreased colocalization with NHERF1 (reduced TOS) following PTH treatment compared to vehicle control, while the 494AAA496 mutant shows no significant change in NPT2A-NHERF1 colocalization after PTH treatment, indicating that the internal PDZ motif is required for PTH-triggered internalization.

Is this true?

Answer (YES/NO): YES